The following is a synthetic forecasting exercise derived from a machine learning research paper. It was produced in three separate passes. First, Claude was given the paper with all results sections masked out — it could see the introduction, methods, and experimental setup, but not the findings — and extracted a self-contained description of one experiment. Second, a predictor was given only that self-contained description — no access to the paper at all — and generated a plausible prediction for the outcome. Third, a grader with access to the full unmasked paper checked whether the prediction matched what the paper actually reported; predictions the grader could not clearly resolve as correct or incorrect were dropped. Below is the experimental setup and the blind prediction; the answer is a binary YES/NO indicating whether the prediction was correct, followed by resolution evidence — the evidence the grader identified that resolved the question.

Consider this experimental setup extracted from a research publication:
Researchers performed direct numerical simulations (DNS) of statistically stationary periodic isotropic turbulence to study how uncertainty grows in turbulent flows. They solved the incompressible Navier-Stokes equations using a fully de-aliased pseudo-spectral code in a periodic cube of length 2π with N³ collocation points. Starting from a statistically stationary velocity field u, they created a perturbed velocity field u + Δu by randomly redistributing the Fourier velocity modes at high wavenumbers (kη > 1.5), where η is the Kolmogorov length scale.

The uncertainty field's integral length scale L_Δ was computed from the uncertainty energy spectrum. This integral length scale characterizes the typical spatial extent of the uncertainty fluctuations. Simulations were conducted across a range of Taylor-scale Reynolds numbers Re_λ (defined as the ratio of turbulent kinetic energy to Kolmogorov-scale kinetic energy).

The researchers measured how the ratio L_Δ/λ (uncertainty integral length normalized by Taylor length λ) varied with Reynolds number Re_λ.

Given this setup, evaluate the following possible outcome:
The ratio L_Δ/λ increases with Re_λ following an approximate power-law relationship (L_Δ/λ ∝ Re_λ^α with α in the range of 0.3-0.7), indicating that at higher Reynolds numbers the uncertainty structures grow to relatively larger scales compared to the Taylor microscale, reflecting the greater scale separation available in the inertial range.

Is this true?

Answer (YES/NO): NO